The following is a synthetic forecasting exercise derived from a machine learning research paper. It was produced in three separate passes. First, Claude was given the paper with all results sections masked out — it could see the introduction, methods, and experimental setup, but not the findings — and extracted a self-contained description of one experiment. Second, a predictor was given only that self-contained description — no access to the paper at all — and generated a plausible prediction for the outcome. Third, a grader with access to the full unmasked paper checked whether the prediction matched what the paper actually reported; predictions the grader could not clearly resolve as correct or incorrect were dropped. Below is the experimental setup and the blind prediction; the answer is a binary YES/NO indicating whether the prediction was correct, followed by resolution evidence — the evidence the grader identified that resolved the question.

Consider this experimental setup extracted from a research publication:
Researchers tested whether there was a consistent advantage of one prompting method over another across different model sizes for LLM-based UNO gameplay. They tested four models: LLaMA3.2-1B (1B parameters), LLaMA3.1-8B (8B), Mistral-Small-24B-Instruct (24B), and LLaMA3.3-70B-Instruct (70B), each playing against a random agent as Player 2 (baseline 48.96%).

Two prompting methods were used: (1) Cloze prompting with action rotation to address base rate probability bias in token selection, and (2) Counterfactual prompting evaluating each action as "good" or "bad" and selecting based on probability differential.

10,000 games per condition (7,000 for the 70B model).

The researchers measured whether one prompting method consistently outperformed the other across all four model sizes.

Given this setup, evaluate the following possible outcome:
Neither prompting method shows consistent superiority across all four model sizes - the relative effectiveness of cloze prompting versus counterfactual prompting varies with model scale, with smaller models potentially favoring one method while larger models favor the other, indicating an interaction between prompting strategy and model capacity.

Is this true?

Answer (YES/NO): NO